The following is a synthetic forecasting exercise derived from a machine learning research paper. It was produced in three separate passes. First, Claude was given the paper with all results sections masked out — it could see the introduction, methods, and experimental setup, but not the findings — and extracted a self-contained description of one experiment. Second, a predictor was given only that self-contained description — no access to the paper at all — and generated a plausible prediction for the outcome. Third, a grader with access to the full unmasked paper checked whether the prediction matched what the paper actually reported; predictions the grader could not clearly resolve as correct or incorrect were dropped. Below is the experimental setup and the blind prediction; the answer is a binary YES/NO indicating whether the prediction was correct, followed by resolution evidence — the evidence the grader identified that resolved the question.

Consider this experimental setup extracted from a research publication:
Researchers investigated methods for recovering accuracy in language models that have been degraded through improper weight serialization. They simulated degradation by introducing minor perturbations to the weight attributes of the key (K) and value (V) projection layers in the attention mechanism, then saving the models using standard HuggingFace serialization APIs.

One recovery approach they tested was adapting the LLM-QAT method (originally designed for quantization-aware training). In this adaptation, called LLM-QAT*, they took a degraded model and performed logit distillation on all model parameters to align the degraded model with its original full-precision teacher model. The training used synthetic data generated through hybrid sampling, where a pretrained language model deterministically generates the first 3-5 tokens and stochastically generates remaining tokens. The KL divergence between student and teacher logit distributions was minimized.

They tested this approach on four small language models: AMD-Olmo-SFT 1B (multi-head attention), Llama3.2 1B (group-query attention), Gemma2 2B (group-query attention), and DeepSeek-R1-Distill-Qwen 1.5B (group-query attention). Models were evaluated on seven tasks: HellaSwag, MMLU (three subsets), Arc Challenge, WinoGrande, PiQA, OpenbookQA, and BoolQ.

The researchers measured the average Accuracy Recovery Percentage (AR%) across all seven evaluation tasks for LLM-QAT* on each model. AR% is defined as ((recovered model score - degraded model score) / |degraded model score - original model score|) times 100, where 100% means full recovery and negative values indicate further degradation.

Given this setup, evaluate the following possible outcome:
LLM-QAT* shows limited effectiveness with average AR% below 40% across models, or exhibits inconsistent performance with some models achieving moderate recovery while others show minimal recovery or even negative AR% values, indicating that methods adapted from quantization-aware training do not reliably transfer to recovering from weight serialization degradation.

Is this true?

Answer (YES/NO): NO